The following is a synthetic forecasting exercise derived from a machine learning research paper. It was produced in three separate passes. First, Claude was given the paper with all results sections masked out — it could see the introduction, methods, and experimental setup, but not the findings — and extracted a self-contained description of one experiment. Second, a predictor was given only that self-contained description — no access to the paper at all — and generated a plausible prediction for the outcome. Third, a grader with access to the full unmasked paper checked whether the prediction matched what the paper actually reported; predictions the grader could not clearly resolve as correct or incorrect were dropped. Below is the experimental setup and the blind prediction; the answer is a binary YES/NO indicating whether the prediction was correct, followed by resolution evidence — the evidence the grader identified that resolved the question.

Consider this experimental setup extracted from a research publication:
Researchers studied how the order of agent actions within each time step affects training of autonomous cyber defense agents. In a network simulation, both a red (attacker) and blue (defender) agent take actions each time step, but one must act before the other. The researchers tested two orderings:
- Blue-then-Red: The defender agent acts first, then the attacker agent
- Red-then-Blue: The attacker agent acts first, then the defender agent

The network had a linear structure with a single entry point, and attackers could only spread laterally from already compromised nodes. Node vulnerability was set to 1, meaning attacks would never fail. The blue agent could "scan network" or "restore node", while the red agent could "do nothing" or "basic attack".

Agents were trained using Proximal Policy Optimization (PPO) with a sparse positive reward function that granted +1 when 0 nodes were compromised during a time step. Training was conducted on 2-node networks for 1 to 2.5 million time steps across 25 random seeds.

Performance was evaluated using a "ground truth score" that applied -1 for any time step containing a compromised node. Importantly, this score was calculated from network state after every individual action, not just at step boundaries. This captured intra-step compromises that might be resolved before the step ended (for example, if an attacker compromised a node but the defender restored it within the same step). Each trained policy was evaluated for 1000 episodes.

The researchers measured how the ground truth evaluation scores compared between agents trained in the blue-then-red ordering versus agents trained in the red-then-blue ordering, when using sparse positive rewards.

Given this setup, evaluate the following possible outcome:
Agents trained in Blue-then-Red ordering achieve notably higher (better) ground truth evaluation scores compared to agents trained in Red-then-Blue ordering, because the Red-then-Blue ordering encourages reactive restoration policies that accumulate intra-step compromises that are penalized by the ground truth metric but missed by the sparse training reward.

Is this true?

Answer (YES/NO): NO